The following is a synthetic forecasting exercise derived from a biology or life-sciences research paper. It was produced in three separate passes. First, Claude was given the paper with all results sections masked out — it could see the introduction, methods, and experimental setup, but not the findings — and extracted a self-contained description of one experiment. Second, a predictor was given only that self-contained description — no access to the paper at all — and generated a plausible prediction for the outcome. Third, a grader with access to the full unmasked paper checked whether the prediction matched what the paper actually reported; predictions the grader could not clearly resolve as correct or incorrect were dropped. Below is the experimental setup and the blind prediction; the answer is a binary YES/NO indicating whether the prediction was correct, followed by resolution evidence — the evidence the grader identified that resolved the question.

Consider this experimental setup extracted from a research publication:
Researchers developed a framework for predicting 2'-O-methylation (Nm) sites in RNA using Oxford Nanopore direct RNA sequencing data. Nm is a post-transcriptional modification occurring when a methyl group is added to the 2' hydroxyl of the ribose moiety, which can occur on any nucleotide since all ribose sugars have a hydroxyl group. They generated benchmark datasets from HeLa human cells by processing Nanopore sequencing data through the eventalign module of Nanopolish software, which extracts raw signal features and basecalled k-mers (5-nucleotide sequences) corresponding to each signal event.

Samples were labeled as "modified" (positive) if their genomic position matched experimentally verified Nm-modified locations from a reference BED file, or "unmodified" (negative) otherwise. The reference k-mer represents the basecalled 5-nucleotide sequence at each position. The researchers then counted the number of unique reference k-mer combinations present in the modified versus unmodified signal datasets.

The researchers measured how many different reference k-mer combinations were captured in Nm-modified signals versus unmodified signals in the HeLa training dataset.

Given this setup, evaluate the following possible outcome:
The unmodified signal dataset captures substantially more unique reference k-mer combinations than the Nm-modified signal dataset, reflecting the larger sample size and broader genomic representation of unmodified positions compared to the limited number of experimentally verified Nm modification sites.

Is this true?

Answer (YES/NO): YES